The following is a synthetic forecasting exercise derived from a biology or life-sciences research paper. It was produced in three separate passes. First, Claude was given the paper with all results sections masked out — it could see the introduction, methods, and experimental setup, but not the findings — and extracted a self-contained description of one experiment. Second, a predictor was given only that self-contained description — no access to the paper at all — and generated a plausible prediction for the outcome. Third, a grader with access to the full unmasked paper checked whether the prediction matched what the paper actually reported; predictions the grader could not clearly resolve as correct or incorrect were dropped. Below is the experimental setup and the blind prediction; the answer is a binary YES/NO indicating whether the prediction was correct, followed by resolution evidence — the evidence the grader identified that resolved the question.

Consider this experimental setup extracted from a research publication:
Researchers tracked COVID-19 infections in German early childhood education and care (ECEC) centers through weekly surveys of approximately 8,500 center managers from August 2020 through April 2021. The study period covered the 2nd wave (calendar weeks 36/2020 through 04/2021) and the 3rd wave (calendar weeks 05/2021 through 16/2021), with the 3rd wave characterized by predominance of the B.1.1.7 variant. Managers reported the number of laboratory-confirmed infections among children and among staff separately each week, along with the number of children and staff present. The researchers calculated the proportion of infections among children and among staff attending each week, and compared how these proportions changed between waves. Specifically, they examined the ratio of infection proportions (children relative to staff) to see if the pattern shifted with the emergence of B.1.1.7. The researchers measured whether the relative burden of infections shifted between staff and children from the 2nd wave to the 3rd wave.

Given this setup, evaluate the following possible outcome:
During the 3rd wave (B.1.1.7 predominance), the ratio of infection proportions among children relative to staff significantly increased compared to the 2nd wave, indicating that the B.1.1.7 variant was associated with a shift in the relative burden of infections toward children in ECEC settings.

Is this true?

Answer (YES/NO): YES